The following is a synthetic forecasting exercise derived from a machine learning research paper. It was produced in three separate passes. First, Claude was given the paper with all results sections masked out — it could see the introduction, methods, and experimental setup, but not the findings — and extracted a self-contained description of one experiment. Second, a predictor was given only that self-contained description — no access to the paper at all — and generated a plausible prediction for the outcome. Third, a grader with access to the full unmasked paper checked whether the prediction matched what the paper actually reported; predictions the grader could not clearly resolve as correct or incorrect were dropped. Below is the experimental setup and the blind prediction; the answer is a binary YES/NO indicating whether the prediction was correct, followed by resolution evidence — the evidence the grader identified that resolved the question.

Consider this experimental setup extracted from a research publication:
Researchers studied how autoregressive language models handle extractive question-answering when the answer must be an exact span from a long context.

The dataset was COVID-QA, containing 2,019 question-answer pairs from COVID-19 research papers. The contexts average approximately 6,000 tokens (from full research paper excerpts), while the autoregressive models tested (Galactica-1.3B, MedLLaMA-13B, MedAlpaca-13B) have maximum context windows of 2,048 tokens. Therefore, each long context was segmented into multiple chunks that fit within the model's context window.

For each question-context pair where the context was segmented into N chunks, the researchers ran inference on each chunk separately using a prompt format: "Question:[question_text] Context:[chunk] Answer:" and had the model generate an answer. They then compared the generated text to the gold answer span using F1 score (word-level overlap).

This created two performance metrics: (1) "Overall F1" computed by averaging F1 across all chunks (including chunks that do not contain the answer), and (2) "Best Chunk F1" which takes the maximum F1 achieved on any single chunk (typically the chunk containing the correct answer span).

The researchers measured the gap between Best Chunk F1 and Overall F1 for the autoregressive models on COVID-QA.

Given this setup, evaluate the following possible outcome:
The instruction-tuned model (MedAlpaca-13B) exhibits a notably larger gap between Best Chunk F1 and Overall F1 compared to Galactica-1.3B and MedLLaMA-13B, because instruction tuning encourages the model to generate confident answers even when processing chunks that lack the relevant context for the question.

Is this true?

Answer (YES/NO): NO